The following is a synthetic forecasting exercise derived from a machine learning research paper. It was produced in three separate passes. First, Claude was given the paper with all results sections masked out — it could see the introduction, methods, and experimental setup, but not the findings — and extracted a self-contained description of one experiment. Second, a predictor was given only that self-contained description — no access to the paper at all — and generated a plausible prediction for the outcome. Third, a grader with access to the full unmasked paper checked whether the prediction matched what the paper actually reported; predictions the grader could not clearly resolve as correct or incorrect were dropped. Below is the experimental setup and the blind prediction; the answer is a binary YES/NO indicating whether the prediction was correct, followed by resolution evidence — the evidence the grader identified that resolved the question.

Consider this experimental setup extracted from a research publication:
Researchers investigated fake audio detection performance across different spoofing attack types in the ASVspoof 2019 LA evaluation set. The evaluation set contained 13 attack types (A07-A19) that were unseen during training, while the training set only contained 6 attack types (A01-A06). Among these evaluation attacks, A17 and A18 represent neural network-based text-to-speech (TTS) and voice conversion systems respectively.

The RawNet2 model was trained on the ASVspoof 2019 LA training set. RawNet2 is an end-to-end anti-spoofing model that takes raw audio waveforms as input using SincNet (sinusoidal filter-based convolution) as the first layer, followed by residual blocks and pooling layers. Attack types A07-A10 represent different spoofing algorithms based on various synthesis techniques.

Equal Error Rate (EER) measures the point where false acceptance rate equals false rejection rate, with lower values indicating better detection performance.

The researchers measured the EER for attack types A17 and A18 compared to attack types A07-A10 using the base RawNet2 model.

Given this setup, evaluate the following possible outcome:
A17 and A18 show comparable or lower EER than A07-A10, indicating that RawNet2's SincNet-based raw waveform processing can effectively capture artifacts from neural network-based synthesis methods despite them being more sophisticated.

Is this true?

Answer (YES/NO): NO